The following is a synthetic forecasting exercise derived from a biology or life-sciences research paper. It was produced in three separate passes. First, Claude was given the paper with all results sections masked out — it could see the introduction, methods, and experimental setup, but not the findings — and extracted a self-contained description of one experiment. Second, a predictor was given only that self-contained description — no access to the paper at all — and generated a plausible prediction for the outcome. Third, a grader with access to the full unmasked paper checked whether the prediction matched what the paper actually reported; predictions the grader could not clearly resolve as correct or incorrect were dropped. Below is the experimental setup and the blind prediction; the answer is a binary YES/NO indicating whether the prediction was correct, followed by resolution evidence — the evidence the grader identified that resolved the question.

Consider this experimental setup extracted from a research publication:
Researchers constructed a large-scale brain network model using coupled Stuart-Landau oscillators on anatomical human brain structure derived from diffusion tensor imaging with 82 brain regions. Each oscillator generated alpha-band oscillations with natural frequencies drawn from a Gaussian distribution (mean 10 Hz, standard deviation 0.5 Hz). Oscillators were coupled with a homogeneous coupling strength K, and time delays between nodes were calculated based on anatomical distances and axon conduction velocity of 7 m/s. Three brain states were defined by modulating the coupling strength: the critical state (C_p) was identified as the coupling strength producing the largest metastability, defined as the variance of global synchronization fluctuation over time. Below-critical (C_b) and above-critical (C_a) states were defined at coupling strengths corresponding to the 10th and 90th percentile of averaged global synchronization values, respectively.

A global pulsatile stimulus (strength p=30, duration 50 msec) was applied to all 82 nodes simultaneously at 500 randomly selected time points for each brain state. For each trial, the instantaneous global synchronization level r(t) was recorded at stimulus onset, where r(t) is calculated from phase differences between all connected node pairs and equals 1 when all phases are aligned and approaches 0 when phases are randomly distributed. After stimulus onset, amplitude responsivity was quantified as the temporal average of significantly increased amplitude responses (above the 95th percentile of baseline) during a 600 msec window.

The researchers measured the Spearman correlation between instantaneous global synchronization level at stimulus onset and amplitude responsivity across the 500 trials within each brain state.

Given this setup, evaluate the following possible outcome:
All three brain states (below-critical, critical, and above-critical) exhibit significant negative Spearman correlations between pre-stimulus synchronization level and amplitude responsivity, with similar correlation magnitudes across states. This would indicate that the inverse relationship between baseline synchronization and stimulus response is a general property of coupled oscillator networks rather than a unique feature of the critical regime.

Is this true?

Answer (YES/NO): NO